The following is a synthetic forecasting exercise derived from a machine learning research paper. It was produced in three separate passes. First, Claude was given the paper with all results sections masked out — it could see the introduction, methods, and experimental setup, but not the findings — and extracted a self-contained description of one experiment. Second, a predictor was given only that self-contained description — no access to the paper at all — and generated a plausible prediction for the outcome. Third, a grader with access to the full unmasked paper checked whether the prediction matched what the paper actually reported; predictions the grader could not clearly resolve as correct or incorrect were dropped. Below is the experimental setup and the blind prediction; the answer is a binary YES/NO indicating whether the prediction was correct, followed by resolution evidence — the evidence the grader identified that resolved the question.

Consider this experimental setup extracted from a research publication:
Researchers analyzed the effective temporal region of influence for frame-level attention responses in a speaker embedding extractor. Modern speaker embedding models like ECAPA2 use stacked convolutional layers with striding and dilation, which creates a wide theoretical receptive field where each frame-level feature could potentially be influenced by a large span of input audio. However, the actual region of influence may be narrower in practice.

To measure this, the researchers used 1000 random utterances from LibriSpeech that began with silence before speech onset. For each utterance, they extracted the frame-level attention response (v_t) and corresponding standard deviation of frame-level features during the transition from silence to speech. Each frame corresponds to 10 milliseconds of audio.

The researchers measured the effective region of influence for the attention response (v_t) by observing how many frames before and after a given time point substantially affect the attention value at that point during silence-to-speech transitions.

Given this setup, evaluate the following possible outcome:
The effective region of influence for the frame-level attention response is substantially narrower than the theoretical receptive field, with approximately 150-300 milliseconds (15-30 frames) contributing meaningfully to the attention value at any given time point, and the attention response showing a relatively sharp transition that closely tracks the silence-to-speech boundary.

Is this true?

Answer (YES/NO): NO